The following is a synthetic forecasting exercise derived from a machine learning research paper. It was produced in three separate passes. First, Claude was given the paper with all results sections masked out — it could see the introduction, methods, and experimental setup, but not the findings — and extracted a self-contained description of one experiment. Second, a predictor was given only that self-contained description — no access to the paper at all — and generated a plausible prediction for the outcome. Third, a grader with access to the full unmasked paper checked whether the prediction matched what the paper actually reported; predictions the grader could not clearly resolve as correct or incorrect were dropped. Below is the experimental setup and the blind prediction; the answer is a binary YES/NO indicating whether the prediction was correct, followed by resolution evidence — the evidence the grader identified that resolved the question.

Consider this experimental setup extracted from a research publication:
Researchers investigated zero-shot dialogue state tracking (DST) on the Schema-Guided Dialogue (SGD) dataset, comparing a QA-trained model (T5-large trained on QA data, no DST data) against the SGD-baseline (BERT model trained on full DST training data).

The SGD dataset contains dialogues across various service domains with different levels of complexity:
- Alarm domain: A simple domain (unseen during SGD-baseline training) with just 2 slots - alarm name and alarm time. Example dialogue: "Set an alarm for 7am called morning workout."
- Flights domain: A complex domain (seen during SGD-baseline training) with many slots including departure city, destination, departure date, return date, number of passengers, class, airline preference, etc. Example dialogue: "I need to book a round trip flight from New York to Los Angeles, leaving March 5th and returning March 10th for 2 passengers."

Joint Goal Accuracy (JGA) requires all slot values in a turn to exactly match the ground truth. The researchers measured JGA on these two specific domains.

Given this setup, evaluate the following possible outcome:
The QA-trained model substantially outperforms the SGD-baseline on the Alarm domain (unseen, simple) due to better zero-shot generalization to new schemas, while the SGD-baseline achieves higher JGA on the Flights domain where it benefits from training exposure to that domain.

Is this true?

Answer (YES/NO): NO